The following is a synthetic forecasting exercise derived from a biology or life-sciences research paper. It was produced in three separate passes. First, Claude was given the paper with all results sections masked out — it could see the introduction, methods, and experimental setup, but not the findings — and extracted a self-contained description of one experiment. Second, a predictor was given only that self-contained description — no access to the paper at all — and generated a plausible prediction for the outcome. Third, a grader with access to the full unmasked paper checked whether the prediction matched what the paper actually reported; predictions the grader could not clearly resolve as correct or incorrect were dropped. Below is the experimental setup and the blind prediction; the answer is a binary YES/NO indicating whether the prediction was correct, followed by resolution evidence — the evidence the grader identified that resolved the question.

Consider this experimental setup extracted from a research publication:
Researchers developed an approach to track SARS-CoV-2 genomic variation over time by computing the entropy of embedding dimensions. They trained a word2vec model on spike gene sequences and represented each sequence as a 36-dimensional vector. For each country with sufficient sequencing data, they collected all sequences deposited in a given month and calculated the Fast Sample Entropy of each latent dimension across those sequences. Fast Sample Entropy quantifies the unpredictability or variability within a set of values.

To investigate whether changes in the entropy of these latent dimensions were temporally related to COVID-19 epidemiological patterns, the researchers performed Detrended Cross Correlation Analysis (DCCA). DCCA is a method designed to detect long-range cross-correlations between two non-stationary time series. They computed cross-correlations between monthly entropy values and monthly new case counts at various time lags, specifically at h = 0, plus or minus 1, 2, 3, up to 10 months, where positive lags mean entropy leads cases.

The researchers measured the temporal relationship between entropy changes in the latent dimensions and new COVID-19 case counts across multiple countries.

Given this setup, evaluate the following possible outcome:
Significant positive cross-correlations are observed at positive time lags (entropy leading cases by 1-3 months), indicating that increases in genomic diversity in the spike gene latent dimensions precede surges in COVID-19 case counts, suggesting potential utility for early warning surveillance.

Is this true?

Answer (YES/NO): YES